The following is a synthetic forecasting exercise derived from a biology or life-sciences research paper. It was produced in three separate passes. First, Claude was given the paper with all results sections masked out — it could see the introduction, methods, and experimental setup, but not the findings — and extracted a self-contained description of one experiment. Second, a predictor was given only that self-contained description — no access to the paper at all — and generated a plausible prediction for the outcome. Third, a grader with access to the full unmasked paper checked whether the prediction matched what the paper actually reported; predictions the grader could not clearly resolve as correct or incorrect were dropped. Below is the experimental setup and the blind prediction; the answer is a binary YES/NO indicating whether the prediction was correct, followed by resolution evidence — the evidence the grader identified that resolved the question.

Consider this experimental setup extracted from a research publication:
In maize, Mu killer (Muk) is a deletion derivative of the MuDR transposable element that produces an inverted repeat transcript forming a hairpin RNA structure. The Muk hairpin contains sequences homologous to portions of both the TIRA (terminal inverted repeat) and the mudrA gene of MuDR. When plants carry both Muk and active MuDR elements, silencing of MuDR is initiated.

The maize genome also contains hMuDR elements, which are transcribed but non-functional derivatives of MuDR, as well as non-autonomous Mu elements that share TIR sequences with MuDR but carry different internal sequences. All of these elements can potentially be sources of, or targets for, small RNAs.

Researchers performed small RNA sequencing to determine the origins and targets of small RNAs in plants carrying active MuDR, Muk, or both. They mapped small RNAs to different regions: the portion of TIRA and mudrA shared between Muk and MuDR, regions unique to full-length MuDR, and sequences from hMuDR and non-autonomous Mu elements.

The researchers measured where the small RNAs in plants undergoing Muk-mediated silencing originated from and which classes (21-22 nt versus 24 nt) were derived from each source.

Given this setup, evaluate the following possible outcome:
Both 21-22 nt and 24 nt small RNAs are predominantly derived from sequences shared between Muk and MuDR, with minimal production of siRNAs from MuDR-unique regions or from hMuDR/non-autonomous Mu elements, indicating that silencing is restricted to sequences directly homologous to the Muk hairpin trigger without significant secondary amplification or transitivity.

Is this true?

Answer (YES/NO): NO